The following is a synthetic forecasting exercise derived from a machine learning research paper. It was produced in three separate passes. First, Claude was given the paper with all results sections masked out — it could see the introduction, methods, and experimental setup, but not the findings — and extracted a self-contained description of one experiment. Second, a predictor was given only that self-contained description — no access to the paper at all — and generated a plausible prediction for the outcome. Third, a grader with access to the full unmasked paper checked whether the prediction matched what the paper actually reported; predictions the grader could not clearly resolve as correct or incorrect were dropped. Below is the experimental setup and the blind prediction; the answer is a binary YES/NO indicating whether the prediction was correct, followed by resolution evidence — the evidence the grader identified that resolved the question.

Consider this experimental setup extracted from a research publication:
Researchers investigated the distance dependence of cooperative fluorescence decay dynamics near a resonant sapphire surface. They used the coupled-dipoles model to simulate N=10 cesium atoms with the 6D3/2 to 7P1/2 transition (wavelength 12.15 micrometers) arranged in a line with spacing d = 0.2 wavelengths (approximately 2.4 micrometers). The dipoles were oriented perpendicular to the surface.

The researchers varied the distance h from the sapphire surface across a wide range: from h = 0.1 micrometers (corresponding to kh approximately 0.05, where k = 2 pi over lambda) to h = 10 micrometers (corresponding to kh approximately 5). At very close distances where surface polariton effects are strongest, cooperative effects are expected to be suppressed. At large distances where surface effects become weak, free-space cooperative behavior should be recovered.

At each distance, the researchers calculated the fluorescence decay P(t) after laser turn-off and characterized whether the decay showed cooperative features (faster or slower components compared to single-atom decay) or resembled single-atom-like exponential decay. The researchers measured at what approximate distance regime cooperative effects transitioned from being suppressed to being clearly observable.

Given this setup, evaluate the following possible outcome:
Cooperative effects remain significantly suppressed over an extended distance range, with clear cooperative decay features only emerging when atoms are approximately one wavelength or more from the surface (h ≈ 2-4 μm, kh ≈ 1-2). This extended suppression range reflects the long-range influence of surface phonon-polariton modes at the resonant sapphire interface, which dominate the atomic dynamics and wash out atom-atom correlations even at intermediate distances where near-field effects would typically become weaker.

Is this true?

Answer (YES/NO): NO